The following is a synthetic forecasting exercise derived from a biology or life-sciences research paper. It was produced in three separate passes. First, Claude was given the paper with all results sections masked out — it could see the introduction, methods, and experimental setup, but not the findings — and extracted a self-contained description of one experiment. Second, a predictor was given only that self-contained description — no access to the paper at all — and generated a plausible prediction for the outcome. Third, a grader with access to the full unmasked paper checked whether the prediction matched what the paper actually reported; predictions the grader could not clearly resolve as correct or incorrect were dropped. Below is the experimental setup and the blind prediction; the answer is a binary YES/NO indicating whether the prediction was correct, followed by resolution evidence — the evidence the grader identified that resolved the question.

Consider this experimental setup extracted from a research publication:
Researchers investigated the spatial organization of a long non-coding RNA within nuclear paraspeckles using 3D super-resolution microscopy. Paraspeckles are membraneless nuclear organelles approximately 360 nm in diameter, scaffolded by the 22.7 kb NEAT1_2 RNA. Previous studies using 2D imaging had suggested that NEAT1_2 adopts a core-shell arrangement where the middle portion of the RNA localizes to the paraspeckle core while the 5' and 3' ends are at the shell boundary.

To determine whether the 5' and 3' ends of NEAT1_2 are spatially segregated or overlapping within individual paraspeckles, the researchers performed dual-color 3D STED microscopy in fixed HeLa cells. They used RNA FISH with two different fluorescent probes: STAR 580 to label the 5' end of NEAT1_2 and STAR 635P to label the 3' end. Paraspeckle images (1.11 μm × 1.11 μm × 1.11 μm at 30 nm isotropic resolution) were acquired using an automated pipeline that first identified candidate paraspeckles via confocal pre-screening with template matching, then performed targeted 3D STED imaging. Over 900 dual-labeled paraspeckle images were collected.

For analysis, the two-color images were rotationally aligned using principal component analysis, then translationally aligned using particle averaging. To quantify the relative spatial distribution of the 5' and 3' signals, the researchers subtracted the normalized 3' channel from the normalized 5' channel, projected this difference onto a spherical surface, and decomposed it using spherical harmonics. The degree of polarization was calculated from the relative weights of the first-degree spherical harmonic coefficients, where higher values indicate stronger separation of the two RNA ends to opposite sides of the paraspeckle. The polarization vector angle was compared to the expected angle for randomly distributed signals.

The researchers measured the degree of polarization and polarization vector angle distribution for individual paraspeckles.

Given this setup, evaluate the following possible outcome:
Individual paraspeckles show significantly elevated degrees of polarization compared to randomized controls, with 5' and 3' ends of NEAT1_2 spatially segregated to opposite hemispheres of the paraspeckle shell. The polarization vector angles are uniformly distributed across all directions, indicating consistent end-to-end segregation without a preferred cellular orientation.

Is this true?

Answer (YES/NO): NO